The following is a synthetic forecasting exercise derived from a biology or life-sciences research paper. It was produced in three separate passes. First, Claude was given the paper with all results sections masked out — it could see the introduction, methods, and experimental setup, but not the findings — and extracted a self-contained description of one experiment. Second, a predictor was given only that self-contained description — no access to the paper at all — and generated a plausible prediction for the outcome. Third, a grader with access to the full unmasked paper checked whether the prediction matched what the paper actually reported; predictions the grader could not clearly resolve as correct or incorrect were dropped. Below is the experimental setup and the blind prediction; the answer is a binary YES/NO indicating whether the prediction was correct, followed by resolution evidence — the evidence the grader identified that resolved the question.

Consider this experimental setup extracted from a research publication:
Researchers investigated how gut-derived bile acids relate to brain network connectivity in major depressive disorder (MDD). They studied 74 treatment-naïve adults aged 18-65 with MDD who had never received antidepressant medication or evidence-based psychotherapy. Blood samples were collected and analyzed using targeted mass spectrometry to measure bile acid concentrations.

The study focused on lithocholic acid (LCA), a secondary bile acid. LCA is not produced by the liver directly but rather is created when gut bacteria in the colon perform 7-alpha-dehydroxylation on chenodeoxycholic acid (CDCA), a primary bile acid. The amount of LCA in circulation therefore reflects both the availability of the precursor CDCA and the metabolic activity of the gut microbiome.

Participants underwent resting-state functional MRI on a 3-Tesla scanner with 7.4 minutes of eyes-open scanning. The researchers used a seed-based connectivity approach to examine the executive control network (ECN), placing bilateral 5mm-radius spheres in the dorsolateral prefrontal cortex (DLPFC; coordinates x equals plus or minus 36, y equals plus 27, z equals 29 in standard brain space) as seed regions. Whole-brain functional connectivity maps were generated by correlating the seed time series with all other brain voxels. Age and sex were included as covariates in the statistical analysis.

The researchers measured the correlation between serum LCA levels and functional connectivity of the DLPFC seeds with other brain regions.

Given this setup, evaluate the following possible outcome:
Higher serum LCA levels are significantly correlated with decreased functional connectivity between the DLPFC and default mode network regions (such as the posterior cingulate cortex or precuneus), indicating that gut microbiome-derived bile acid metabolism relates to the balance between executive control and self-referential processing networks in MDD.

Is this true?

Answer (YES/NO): NO